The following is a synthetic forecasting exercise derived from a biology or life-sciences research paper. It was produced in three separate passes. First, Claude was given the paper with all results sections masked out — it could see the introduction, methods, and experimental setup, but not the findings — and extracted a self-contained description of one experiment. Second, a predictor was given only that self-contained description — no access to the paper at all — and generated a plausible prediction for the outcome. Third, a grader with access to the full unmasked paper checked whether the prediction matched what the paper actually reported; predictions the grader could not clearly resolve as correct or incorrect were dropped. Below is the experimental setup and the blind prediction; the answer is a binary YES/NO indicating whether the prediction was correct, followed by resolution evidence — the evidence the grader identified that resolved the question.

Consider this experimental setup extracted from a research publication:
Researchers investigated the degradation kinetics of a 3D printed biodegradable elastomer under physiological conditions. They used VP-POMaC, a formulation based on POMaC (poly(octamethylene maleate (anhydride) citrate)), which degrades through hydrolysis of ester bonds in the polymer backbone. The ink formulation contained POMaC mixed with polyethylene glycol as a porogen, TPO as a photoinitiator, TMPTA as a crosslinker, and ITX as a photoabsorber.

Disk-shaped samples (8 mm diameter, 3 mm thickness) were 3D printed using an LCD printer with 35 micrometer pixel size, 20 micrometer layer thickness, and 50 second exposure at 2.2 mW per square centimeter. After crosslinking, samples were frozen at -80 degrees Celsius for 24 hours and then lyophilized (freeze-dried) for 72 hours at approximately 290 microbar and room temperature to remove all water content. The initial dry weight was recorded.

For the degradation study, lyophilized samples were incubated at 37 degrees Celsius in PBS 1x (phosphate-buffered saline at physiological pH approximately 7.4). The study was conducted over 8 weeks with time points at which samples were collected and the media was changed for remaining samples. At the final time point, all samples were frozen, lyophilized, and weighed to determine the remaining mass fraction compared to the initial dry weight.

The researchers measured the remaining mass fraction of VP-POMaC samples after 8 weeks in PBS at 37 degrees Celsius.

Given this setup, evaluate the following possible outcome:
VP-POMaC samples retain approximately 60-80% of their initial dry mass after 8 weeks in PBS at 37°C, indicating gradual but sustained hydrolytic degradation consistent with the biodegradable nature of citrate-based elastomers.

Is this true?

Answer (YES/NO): NO